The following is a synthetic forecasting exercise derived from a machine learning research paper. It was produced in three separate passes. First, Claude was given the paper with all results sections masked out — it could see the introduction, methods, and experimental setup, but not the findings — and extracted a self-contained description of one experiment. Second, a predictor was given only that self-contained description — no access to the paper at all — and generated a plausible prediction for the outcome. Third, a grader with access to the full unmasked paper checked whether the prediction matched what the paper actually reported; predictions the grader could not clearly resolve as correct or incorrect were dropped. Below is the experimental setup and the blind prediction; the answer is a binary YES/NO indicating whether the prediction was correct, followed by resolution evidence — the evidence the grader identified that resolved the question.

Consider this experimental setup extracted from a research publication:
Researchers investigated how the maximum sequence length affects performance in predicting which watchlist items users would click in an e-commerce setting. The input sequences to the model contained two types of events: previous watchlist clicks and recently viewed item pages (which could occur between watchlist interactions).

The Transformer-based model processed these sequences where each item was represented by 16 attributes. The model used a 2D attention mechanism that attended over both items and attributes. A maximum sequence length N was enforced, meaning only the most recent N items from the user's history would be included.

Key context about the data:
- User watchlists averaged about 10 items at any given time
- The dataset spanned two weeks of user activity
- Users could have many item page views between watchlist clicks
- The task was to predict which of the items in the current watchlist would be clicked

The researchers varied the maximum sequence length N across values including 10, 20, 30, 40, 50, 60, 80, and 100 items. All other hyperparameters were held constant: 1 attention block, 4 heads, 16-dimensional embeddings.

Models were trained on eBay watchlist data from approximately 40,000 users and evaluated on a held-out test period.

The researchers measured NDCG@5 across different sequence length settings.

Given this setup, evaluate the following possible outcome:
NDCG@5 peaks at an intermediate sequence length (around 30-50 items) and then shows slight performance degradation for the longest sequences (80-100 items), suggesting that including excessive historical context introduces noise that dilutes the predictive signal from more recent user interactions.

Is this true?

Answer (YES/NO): NO